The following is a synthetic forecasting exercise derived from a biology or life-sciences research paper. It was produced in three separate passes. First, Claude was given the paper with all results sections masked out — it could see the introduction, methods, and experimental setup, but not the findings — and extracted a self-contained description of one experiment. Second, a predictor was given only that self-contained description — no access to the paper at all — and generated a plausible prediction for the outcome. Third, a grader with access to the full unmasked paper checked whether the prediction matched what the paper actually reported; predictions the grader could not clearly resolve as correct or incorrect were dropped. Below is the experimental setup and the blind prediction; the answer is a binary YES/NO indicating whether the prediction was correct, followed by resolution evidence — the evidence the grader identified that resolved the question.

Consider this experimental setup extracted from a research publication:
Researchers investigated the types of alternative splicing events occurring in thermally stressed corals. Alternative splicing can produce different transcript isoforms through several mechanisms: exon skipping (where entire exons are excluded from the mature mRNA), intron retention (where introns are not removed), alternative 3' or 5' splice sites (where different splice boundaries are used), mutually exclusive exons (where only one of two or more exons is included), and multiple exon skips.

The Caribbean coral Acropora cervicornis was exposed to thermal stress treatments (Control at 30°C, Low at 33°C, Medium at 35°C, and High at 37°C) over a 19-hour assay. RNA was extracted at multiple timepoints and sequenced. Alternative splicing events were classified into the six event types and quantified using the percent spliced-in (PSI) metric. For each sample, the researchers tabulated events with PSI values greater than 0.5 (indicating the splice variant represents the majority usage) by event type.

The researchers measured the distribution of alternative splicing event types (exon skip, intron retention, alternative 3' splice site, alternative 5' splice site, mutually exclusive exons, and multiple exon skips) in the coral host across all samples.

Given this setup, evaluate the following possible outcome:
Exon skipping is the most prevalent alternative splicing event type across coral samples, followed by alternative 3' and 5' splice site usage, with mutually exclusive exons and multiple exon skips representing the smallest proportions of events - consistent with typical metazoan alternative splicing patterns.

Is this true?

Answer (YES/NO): NO